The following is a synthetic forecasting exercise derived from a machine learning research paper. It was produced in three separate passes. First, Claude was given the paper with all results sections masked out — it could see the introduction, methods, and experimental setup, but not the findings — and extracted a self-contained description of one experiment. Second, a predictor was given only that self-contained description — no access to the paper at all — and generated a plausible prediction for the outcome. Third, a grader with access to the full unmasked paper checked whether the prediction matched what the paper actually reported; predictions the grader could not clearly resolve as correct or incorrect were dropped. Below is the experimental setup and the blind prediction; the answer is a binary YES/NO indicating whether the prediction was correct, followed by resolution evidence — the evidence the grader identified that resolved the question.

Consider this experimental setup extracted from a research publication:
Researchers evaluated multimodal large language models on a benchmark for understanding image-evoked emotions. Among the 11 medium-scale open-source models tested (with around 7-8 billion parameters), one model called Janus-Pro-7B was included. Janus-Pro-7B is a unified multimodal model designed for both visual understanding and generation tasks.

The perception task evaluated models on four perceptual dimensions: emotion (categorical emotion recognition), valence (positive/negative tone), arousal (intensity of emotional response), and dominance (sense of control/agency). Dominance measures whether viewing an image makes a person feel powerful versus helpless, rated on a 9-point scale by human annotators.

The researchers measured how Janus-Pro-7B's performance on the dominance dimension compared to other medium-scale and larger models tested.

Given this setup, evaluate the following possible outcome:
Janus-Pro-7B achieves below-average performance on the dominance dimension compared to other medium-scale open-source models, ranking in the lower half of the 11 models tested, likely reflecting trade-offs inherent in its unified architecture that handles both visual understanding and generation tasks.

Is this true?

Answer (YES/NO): NO